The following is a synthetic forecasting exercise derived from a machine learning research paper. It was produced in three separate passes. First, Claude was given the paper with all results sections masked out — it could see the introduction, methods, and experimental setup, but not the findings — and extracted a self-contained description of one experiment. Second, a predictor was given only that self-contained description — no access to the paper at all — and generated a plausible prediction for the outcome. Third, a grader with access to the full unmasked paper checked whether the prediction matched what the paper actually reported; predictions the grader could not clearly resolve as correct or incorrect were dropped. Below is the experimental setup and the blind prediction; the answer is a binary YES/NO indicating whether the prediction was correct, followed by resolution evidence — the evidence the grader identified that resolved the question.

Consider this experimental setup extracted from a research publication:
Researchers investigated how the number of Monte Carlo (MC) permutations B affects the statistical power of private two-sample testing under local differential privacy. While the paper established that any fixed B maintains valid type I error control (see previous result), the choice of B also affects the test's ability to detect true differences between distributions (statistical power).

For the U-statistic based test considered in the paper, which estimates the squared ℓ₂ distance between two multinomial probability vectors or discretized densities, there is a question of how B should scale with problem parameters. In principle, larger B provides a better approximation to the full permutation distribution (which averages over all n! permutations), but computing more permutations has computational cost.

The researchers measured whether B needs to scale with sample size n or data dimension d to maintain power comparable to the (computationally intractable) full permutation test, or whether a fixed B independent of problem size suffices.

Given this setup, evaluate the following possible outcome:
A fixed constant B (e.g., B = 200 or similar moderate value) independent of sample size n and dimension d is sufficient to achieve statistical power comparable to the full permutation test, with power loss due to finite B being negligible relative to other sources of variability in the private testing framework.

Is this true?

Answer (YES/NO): YES